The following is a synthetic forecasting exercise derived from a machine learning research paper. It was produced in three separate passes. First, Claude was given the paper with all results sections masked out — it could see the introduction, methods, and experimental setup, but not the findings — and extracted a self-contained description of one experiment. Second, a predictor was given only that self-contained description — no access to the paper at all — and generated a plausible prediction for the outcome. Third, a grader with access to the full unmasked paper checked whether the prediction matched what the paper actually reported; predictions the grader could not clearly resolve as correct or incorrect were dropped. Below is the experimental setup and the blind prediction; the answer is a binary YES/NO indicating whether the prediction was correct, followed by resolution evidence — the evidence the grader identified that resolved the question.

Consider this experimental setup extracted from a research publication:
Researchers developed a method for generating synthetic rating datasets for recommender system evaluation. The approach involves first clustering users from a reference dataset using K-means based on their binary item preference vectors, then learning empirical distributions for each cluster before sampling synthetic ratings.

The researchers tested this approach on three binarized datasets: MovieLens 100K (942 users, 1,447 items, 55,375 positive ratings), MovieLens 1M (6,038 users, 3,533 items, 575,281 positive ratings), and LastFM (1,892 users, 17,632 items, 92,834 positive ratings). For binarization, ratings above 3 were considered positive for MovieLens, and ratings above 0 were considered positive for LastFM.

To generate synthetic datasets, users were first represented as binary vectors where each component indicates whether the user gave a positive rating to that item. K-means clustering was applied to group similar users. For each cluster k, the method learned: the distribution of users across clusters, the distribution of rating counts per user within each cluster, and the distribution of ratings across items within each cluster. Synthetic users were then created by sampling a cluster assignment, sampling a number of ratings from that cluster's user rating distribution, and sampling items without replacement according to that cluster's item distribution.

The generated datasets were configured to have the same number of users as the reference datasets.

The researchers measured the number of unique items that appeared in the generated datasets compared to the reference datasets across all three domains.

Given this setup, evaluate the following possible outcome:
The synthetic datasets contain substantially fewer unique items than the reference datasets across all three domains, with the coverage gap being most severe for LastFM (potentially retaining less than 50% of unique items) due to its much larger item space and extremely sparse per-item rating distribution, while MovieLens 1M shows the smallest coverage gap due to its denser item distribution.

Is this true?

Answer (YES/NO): NO